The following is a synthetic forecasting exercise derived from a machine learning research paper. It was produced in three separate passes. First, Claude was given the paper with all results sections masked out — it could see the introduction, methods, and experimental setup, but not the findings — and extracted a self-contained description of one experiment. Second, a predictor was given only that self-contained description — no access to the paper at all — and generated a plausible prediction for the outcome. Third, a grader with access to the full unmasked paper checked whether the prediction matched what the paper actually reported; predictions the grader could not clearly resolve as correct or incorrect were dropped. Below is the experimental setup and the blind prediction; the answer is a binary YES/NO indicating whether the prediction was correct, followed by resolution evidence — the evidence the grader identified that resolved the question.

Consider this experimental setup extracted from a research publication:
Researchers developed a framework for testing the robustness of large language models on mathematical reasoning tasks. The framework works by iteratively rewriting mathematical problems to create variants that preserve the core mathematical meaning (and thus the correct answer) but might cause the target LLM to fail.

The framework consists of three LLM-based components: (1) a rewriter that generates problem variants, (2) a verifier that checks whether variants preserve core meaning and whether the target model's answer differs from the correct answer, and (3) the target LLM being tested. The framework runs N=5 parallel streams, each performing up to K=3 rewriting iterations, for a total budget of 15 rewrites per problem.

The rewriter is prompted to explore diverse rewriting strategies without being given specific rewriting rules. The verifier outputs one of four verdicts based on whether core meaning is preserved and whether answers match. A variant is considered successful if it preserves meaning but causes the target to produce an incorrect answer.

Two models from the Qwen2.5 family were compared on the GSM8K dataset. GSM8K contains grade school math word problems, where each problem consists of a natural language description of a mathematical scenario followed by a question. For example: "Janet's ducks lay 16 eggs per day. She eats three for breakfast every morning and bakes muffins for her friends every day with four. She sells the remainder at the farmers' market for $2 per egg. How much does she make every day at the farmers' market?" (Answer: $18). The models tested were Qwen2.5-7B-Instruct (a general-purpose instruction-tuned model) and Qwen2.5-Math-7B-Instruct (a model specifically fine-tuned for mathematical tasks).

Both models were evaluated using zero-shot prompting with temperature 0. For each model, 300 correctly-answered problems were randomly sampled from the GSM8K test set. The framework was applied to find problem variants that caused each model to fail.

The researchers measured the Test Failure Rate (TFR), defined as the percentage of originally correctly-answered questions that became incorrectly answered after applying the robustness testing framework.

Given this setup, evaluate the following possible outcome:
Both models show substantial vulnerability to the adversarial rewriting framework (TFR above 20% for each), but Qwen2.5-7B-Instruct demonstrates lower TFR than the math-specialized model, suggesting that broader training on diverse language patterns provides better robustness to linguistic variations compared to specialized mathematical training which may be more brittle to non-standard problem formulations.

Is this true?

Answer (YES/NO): YES